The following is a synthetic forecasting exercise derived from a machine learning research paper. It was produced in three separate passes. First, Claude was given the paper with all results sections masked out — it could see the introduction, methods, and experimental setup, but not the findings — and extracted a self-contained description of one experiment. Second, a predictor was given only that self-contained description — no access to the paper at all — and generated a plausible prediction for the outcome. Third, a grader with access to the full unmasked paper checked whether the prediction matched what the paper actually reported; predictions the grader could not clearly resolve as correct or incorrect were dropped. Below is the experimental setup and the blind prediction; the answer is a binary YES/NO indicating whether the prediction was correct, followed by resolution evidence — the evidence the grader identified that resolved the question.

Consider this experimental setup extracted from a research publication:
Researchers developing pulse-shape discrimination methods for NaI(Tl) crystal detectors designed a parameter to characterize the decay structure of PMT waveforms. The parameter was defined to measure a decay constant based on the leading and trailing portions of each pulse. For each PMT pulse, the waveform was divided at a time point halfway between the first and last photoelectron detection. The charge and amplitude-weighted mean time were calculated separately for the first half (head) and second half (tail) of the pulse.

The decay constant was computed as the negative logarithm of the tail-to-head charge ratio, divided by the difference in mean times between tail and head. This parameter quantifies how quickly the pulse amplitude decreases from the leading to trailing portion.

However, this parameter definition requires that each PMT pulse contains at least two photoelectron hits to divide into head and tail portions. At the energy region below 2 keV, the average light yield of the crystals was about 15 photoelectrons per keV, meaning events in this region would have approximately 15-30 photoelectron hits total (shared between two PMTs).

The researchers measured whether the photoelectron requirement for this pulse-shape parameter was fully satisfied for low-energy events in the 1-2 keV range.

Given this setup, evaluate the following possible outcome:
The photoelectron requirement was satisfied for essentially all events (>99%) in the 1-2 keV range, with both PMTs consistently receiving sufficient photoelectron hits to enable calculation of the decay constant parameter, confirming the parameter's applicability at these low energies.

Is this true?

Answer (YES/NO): NO